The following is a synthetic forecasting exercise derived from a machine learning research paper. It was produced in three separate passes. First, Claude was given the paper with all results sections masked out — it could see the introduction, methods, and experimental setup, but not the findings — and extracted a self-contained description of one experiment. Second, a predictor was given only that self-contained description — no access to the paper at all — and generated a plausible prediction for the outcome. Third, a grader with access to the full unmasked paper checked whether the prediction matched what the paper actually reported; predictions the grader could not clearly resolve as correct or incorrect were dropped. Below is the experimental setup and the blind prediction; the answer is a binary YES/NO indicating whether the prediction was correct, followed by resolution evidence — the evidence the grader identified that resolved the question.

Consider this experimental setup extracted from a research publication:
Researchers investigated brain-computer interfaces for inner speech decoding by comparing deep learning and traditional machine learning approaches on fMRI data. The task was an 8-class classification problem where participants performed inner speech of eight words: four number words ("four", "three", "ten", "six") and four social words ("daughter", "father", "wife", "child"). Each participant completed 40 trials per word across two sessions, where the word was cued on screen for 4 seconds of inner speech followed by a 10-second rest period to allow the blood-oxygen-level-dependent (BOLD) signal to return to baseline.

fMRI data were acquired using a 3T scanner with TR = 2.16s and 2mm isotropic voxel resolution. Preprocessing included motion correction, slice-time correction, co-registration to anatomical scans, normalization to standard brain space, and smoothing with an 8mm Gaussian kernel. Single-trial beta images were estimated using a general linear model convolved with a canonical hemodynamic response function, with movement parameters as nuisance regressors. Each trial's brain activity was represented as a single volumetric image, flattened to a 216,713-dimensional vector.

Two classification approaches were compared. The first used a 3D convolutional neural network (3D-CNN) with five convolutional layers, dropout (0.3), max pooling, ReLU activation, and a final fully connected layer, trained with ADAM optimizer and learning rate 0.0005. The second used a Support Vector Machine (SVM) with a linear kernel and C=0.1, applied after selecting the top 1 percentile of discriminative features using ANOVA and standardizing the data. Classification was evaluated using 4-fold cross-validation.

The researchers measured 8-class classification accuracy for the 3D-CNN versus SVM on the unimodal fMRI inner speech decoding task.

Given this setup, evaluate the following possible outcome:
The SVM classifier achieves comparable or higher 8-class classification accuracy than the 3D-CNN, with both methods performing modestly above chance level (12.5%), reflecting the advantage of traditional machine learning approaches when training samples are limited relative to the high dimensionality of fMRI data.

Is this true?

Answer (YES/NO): YES